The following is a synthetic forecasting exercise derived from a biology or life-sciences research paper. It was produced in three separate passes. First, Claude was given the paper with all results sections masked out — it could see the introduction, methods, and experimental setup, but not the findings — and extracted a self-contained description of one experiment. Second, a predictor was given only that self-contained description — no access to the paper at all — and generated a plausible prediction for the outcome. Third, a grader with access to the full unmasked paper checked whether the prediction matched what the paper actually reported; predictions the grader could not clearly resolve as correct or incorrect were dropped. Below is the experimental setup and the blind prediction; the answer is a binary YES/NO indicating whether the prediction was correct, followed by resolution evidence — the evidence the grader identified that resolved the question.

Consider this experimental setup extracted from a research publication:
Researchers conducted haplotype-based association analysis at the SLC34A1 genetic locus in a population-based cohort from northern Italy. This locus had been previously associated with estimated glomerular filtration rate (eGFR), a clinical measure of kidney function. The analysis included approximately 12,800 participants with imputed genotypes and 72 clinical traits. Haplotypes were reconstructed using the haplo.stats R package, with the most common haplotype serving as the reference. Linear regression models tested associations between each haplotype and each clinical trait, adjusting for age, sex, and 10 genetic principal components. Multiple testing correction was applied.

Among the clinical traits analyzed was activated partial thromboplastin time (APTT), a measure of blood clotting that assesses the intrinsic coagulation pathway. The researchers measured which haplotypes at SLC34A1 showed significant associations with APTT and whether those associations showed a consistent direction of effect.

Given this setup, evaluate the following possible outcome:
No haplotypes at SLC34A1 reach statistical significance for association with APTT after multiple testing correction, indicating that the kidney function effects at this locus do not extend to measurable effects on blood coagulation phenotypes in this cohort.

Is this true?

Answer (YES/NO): NO